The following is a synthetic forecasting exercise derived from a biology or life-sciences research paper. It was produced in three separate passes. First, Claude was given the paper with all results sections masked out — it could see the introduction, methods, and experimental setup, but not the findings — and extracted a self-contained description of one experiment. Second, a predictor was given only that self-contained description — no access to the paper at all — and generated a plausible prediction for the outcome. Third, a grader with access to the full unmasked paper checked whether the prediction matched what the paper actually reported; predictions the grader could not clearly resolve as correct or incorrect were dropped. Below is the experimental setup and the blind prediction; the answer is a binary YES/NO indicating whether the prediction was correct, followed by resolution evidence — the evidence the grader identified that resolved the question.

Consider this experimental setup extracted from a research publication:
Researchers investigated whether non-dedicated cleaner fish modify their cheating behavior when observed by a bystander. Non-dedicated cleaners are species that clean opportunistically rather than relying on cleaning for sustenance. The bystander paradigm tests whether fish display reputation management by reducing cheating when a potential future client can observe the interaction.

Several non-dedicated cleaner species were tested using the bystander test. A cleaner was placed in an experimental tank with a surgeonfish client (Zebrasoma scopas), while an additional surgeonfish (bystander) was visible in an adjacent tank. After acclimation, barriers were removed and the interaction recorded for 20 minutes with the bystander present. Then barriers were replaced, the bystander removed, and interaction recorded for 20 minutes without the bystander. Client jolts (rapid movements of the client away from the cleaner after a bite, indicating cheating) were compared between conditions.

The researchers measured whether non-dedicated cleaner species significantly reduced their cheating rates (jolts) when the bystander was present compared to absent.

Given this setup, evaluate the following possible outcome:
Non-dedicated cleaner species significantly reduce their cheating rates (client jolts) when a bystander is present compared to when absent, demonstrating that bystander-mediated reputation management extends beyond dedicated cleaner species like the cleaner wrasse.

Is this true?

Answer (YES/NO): NO